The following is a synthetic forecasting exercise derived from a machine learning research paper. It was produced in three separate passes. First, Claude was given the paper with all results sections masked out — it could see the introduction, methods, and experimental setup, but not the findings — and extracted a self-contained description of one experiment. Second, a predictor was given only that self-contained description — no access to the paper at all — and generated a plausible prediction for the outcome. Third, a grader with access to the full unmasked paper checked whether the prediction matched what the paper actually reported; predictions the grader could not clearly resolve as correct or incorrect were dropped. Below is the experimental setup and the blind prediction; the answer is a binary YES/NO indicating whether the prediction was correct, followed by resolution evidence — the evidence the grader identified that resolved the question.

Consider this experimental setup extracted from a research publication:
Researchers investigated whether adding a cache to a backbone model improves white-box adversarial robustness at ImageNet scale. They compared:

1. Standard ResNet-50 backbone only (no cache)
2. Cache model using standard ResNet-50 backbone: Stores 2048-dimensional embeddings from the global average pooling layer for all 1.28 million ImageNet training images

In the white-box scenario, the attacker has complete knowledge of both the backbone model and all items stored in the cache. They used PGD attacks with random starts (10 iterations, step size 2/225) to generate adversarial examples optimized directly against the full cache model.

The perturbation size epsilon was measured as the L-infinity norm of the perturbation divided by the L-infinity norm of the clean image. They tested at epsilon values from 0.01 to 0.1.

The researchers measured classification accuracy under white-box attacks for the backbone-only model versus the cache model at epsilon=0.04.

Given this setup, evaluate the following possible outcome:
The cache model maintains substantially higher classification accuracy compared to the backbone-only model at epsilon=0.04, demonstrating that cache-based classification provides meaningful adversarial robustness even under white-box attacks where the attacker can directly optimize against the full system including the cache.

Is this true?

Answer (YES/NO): NO